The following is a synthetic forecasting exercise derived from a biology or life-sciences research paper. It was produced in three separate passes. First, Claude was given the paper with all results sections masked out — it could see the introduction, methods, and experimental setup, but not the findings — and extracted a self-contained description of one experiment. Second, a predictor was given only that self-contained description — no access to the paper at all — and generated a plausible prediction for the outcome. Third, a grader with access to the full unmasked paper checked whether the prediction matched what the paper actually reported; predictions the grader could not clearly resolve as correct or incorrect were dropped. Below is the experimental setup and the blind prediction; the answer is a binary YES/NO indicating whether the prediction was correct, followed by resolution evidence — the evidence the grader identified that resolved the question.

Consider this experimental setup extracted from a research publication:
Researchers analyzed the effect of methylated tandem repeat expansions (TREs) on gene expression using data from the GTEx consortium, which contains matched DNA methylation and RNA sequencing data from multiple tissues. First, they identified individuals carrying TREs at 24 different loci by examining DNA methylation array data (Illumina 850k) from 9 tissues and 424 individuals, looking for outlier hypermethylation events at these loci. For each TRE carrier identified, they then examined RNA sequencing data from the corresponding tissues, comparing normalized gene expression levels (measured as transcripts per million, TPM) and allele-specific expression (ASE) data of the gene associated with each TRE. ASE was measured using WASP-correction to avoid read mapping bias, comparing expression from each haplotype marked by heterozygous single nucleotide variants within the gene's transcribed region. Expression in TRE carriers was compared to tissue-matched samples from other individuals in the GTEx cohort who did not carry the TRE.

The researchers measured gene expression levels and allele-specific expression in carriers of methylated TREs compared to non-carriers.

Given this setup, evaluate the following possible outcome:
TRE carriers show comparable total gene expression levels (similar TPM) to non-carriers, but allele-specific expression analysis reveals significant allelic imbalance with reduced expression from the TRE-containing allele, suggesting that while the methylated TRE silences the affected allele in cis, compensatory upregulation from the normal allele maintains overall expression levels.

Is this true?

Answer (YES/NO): NO